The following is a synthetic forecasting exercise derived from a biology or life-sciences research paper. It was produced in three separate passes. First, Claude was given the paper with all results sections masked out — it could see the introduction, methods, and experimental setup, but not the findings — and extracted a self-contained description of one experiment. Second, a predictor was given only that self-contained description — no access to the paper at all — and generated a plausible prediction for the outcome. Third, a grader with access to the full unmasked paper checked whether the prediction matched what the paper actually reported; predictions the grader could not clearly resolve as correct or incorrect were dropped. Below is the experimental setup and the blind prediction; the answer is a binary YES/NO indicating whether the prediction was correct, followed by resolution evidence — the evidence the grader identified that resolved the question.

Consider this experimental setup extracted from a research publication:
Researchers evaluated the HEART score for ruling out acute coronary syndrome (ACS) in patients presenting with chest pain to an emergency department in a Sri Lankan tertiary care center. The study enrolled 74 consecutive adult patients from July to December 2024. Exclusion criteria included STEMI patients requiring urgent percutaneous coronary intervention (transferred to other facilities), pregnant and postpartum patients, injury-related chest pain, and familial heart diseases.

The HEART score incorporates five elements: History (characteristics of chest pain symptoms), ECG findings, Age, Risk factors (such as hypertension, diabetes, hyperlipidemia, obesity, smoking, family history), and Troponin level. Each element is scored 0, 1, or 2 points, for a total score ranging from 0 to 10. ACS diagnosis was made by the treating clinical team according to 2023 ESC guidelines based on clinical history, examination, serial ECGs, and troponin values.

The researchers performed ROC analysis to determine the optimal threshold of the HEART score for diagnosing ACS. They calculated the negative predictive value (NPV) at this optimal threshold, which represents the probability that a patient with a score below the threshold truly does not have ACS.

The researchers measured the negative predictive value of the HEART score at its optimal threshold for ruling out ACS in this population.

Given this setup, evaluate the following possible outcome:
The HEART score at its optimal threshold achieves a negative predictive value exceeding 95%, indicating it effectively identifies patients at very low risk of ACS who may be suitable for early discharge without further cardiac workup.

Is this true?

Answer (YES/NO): YES